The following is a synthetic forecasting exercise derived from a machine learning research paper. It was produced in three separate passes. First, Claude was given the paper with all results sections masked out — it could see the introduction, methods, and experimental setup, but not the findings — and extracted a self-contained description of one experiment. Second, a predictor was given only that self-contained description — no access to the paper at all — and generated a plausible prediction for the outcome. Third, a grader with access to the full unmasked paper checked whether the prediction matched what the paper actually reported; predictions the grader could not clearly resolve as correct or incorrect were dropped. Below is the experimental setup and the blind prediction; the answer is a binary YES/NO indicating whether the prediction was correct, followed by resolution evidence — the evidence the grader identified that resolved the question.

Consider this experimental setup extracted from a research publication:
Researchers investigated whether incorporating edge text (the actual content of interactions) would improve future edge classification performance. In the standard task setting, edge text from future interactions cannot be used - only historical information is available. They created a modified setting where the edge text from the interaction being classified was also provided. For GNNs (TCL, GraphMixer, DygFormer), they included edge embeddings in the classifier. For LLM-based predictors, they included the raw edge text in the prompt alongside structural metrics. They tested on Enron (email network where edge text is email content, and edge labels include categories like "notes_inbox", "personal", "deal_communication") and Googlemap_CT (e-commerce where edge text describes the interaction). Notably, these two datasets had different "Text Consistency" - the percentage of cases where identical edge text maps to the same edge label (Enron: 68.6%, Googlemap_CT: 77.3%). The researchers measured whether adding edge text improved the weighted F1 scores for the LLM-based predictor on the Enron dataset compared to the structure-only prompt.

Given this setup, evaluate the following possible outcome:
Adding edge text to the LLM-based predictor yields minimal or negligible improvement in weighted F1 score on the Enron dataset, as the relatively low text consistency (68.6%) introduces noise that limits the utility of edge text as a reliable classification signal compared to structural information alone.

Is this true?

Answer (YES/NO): NO